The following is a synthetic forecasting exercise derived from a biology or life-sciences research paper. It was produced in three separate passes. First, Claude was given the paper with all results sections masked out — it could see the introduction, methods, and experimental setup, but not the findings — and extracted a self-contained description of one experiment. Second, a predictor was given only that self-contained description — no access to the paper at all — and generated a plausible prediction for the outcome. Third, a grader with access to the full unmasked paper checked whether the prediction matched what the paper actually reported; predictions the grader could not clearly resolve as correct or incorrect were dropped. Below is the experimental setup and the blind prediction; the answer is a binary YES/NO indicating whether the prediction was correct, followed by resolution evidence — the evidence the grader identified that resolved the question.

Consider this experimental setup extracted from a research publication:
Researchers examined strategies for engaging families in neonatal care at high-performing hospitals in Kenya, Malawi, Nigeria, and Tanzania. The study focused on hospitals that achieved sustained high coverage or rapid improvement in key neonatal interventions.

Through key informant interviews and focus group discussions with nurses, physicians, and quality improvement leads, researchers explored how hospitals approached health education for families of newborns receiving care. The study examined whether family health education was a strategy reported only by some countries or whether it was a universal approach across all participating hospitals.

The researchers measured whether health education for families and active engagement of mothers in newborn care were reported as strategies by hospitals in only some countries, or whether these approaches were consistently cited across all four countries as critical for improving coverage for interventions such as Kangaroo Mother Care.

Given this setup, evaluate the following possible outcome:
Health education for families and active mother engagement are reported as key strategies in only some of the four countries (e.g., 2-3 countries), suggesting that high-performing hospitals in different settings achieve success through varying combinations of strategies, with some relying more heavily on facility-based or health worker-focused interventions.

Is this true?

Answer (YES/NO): NO